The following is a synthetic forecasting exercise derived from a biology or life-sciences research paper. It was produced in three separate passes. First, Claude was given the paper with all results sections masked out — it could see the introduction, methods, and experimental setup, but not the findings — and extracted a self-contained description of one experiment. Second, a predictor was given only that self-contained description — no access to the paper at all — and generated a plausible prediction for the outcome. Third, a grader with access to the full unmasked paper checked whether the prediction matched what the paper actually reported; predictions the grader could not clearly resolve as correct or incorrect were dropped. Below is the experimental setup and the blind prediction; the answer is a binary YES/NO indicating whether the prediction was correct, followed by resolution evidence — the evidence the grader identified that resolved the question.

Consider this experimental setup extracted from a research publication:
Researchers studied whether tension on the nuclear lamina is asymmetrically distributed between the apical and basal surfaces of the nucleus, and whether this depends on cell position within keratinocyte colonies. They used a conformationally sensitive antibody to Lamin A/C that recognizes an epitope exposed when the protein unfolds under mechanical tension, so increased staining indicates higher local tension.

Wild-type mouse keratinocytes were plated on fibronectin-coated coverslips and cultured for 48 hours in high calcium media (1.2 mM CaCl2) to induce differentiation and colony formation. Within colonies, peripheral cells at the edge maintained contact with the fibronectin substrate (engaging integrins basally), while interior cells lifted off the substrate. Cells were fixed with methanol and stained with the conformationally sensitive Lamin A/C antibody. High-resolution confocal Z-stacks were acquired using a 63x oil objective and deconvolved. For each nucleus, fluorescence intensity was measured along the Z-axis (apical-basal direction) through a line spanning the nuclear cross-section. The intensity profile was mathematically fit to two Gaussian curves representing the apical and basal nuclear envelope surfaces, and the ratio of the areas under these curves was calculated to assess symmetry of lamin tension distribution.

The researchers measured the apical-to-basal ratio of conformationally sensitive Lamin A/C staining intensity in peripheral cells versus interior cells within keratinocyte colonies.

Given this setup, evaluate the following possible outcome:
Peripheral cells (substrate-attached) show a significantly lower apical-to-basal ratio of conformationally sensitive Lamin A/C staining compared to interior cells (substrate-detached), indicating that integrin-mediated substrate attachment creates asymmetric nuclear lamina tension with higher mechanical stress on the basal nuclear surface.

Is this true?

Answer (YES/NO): NO